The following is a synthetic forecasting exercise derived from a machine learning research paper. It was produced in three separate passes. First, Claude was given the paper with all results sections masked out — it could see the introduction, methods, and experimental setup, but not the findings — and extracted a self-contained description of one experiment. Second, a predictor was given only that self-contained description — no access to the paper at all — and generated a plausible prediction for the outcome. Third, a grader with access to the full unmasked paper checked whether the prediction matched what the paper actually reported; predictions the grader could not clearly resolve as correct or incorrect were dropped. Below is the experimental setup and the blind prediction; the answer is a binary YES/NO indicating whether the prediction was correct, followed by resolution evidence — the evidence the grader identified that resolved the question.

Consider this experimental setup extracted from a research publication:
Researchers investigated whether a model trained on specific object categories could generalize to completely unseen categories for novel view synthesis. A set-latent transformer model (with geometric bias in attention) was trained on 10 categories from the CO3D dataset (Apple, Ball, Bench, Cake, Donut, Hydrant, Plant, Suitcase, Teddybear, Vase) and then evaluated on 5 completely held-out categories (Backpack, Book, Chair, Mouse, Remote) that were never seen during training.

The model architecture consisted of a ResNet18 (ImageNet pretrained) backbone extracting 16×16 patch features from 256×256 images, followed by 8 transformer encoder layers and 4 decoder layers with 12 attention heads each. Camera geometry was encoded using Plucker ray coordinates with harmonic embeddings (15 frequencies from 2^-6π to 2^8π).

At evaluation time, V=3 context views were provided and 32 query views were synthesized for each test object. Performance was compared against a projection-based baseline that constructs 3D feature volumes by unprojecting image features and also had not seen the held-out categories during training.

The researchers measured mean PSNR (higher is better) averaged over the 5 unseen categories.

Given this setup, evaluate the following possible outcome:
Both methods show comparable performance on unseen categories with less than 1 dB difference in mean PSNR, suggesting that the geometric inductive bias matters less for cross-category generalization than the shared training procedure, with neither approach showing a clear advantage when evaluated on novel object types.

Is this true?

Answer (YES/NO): NO